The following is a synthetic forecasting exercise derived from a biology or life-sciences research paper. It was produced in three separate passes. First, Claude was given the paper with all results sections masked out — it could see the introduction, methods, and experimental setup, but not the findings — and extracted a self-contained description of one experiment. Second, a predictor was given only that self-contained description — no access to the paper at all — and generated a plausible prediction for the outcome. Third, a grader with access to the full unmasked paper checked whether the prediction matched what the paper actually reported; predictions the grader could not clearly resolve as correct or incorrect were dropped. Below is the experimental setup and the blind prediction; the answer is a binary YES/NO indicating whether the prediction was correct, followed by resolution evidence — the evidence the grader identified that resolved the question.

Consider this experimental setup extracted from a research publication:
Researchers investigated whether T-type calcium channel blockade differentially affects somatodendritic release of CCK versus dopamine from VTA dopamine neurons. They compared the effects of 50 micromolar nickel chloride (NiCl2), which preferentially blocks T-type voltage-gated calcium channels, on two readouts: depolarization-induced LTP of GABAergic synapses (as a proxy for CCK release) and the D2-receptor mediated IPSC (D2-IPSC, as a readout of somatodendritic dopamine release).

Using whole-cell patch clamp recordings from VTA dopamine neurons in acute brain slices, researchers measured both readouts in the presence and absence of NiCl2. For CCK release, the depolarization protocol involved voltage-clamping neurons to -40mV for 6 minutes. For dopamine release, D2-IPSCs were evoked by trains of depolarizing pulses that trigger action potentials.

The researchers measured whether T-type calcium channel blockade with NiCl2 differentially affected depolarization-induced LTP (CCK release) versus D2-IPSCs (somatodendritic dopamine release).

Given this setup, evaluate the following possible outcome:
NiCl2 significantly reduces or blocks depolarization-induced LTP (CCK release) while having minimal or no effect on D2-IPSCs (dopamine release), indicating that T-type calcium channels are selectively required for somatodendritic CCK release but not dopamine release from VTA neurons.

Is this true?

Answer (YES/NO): YES